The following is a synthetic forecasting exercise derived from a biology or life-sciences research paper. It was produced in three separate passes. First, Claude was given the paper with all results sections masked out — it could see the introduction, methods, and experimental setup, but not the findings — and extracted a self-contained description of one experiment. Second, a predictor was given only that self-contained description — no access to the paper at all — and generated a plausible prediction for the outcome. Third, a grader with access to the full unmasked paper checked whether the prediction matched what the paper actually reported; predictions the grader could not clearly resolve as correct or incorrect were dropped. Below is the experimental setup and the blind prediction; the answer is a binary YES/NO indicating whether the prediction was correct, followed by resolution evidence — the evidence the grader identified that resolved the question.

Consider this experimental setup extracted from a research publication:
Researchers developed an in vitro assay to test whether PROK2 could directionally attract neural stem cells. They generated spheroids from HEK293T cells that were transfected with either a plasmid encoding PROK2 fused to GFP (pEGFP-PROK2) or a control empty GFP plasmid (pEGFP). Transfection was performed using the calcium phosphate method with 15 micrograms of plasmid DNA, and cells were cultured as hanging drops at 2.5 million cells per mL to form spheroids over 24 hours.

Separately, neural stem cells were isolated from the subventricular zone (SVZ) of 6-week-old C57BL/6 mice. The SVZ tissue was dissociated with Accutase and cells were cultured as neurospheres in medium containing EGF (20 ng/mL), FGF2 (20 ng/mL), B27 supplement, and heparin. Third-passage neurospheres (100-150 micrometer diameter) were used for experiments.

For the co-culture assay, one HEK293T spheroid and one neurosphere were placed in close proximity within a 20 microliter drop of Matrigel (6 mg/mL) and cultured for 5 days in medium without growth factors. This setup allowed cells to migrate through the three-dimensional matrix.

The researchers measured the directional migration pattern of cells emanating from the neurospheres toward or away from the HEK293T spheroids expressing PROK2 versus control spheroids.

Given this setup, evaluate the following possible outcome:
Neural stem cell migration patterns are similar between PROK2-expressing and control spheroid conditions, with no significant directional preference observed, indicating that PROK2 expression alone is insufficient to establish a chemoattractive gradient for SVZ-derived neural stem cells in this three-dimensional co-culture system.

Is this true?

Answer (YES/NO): NO